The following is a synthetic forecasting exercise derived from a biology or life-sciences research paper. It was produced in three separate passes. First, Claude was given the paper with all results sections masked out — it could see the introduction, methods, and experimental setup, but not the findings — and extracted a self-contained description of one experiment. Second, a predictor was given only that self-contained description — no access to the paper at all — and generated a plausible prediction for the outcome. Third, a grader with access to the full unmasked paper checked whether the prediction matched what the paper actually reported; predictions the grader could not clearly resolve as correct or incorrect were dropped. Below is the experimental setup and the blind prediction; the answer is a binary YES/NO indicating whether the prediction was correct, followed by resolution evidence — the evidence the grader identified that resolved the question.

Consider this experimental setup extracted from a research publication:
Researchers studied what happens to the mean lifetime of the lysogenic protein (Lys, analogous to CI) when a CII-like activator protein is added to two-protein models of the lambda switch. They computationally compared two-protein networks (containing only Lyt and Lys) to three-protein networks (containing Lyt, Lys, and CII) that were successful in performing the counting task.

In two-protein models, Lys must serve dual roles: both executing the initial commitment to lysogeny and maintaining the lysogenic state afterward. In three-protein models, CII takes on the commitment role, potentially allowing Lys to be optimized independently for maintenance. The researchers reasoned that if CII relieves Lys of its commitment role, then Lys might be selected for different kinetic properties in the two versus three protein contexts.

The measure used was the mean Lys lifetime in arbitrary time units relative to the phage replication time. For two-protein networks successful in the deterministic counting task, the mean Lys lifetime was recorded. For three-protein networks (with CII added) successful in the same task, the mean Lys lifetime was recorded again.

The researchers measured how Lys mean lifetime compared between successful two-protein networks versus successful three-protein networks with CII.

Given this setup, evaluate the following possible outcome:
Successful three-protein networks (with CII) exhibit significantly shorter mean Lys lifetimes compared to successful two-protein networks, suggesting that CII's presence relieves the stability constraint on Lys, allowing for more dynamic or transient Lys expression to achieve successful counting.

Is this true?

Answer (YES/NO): NO